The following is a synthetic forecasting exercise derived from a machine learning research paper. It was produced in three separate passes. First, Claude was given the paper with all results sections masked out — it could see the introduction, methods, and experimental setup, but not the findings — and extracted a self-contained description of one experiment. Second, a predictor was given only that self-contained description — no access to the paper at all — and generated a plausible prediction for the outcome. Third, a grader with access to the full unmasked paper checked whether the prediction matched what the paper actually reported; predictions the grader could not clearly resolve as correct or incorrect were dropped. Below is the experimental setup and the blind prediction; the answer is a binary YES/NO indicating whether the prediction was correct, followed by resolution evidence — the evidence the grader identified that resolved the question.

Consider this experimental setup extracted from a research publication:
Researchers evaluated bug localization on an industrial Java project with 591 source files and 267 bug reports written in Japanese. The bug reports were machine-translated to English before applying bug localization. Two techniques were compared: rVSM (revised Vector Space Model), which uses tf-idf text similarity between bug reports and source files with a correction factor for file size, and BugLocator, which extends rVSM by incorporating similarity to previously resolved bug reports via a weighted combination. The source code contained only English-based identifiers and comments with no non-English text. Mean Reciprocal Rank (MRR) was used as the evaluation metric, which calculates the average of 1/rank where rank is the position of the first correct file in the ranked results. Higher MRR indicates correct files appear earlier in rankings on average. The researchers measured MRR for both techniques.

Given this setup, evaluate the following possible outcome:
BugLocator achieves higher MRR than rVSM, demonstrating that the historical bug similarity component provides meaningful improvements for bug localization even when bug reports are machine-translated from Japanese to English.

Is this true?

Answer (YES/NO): YES